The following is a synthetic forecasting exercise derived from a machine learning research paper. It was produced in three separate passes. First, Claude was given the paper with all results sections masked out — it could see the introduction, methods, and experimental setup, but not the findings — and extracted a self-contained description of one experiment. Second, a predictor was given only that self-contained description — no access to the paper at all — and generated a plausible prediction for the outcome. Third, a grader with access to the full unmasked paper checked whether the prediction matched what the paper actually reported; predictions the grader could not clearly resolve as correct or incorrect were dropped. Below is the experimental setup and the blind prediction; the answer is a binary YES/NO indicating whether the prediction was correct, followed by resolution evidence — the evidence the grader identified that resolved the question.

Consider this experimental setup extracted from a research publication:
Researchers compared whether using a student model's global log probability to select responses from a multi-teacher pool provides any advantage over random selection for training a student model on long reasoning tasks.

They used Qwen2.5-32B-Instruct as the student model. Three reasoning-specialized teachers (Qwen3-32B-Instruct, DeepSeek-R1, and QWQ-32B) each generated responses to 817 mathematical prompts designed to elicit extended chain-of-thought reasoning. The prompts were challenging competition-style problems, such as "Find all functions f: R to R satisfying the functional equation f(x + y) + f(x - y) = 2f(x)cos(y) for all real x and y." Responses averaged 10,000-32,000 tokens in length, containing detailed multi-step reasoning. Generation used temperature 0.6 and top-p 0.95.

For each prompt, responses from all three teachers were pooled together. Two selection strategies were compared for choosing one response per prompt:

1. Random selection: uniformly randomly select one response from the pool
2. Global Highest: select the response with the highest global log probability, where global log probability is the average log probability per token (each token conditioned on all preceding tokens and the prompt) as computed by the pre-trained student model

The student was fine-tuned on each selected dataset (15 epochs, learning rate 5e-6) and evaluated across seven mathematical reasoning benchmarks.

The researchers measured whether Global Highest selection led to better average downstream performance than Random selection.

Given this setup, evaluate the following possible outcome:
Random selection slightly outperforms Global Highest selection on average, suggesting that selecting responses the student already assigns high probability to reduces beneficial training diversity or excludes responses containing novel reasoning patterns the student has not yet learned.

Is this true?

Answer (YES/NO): YES